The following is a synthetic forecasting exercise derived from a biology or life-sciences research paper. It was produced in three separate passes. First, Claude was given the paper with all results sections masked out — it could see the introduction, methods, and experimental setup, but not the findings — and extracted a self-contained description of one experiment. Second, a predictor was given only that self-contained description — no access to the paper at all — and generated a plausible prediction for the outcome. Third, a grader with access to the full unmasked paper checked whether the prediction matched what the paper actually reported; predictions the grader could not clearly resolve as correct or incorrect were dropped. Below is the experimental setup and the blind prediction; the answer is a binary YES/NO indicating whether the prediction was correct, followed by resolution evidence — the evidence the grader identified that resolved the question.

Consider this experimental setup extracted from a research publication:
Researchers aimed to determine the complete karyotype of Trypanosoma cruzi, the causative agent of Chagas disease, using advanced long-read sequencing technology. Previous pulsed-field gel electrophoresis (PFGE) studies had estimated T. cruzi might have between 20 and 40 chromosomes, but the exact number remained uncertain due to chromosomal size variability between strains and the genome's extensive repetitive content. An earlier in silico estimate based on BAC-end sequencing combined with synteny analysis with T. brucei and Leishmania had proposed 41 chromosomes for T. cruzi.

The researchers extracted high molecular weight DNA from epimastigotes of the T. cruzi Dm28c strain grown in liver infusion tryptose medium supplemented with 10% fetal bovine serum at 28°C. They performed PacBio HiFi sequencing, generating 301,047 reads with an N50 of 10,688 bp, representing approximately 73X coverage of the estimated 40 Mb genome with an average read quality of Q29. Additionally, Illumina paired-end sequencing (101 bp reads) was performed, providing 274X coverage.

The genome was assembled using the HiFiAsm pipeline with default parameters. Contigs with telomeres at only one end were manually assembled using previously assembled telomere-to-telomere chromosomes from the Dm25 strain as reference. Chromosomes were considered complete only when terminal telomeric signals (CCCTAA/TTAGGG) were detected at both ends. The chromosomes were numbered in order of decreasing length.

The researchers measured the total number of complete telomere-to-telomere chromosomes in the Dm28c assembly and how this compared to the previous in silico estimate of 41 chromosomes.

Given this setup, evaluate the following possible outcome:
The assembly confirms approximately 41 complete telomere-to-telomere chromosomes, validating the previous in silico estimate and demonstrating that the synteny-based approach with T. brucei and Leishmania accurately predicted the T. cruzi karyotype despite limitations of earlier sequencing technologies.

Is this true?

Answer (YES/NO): NO